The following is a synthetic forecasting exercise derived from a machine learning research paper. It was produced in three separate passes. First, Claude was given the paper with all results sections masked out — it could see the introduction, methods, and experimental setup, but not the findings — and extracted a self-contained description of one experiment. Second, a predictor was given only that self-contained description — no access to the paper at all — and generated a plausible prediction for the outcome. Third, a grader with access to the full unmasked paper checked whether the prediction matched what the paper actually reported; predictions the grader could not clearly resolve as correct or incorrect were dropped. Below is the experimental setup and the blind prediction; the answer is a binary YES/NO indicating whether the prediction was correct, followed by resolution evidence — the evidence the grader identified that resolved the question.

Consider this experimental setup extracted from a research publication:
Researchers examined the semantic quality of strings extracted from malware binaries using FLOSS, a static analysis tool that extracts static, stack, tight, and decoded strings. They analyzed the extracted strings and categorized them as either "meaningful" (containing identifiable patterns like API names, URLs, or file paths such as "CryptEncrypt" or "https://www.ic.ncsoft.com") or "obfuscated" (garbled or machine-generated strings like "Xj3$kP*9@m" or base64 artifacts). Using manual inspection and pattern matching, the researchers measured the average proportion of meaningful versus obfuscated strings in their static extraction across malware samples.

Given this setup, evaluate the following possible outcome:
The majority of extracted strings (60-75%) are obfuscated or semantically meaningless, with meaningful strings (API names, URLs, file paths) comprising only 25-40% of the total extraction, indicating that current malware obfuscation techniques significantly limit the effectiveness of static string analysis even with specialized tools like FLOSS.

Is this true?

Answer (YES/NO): YES